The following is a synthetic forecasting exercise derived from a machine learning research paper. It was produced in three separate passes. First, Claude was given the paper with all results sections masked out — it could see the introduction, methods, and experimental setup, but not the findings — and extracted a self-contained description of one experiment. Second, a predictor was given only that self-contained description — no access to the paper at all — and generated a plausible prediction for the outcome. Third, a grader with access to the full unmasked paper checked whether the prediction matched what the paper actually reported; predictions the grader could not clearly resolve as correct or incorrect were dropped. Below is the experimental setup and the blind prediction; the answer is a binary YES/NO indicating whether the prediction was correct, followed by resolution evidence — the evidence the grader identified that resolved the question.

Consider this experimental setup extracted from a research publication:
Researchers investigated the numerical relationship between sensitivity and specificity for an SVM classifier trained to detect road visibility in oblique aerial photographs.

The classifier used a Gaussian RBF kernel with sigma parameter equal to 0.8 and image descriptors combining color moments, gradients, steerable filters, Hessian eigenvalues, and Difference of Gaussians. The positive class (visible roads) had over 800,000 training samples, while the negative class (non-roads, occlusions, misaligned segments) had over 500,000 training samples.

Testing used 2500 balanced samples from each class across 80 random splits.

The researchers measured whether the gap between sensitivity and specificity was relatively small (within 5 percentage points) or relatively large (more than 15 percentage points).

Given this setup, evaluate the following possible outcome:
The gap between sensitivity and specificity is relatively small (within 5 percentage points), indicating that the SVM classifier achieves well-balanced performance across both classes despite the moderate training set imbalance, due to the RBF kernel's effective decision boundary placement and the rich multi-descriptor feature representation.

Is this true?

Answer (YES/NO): NO